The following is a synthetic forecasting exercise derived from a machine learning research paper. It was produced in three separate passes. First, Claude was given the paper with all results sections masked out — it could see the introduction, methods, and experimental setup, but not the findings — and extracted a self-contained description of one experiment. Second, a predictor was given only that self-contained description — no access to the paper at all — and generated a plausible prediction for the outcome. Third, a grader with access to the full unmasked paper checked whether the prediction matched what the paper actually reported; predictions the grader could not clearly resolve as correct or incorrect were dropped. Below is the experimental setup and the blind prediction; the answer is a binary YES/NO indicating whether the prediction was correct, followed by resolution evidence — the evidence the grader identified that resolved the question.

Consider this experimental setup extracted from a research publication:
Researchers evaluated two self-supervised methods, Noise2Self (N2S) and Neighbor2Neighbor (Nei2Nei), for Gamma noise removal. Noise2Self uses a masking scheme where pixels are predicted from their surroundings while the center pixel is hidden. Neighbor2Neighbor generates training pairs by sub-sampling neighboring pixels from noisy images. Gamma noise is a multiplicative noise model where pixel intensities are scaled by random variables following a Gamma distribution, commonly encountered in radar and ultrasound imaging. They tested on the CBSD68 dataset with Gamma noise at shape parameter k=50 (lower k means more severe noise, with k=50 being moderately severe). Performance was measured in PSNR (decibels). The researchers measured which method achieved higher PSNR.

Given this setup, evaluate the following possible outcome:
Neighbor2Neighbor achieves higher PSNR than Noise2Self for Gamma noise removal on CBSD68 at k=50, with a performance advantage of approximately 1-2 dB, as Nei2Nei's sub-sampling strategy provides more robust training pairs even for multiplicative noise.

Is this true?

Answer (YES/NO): YES